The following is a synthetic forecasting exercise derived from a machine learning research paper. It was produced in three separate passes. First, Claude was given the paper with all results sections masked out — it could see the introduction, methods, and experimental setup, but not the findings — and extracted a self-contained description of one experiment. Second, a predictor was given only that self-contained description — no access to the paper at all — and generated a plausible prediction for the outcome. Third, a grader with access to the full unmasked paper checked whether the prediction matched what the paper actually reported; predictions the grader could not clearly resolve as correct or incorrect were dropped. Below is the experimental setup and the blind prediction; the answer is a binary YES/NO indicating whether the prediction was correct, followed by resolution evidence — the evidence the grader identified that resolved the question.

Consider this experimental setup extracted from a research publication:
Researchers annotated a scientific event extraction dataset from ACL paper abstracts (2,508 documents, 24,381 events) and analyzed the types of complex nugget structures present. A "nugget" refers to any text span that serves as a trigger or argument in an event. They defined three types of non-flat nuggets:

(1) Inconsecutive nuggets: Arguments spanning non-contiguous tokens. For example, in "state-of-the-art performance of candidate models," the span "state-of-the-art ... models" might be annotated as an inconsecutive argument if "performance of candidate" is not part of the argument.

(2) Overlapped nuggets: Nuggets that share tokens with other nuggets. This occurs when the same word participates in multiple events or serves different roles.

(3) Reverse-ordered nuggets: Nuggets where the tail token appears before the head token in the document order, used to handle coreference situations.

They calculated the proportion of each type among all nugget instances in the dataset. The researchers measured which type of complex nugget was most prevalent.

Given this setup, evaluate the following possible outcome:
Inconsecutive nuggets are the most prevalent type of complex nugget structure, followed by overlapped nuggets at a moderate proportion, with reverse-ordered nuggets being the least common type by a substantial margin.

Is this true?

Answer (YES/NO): NO